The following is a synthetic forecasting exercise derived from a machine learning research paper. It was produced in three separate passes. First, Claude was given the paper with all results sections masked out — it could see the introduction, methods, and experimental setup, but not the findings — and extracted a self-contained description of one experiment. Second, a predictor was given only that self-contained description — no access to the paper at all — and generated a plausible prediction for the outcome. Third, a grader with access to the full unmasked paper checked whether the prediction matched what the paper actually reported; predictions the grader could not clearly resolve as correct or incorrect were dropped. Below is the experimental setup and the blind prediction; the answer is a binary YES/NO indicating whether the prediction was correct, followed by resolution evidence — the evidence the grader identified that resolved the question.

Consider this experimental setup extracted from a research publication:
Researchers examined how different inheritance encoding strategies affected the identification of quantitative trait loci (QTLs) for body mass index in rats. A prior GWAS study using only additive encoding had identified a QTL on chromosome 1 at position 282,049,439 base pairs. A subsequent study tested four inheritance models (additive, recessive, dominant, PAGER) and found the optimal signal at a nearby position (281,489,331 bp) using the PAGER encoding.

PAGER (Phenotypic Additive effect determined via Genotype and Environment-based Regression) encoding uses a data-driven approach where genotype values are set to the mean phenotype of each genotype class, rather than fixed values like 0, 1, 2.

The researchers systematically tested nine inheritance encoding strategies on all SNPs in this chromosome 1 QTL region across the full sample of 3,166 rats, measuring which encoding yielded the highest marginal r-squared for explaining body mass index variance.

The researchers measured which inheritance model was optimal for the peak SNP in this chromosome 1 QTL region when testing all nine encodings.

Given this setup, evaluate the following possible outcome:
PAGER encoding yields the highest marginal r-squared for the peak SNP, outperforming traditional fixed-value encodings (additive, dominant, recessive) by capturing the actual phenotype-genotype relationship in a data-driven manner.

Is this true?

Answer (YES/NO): NO